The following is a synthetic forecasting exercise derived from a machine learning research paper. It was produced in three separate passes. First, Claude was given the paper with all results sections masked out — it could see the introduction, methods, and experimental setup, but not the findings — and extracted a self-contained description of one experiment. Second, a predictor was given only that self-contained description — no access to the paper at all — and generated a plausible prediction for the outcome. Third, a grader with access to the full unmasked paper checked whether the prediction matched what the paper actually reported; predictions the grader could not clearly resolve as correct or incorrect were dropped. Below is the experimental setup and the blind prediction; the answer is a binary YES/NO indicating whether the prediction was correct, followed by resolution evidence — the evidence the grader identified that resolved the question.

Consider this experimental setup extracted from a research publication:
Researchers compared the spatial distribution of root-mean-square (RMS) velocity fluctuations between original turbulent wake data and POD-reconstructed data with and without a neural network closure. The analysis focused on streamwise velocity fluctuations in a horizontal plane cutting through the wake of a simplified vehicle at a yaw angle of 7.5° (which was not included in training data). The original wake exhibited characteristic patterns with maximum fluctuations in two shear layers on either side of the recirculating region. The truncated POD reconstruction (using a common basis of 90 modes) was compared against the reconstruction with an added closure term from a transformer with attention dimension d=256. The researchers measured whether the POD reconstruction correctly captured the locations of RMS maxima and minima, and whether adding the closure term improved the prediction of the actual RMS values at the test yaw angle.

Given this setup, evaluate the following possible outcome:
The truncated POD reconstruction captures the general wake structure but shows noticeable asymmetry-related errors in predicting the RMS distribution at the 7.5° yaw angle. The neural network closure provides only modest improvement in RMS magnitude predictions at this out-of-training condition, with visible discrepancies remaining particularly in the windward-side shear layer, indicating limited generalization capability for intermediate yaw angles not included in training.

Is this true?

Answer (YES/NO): NO